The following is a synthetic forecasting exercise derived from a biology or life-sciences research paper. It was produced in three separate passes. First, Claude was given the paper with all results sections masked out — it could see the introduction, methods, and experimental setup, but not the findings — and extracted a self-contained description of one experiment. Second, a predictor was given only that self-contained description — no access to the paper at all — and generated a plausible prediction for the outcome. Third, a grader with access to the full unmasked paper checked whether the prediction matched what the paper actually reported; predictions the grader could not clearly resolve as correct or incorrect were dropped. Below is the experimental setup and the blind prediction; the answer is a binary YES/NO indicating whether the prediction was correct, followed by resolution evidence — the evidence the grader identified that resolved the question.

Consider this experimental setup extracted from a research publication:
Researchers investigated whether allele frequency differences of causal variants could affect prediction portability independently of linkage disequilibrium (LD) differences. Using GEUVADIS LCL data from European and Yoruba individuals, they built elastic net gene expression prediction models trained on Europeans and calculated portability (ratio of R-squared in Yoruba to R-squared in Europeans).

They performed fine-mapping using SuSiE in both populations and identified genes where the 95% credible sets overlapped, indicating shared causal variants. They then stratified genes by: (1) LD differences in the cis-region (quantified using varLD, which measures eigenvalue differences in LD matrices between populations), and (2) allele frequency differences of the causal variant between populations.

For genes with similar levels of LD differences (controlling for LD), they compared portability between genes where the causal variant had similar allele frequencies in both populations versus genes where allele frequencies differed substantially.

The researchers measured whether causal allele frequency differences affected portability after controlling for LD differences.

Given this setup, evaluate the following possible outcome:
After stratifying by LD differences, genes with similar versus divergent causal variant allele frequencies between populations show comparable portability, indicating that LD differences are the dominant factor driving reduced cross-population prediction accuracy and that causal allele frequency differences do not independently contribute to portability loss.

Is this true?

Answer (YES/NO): NO